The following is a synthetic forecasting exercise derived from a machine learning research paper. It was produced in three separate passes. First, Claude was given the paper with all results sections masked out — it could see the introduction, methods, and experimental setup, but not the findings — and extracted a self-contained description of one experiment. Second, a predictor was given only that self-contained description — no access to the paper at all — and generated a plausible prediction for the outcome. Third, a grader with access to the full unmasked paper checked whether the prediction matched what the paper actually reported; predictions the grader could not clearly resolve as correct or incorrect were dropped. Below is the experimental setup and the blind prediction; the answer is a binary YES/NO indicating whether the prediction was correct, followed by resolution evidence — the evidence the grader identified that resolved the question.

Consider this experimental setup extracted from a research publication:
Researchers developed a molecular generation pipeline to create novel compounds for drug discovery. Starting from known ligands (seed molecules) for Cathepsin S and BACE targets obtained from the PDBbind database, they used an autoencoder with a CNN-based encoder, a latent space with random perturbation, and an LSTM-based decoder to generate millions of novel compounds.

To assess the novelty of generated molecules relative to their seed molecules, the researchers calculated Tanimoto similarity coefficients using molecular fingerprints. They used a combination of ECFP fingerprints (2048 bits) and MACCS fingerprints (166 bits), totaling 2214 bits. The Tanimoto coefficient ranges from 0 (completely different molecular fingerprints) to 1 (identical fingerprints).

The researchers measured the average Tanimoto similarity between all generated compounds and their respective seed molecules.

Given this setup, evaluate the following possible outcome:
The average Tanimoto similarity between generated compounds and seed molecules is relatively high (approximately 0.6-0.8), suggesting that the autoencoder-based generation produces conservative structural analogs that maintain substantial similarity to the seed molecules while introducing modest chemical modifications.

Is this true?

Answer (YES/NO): NO